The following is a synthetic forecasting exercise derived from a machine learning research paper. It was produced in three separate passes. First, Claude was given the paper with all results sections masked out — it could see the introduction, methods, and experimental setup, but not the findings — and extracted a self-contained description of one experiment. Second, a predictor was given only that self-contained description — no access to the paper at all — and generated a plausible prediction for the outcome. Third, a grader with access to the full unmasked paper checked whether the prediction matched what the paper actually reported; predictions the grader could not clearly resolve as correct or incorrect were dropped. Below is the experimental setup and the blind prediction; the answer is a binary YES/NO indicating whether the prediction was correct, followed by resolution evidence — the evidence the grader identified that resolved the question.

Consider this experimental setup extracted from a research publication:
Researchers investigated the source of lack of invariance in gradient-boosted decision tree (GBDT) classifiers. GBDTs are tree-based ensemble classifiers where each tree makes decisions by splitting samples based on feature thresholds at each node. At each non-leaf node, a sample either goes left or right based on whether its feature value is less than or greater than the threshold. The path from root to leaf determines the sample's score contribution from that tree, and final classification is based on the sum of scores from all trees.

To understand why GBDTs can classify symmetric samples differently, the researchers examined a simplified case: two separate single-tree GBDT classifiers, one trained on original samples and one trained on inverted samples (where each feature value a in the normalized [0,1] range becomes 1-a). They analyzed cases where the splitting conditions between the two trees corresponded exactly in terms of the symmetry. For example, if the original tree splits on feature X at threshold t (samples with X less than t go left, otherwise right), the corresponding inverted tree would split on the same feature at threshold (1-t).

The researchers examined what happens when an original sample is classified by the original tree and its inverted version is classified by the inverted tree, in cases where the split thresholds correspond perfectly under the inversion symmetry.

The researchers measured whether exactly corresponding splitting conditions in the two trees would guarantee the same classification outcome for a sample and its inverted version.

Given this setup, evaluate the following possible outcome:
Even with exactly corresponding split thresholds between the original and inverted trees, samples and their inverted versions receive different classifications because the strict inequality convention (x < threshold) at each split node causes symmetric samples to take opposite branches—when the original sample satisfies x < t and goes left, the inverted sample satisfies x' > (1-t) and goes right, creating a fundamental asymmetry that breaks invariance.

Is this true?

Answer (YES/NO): NO